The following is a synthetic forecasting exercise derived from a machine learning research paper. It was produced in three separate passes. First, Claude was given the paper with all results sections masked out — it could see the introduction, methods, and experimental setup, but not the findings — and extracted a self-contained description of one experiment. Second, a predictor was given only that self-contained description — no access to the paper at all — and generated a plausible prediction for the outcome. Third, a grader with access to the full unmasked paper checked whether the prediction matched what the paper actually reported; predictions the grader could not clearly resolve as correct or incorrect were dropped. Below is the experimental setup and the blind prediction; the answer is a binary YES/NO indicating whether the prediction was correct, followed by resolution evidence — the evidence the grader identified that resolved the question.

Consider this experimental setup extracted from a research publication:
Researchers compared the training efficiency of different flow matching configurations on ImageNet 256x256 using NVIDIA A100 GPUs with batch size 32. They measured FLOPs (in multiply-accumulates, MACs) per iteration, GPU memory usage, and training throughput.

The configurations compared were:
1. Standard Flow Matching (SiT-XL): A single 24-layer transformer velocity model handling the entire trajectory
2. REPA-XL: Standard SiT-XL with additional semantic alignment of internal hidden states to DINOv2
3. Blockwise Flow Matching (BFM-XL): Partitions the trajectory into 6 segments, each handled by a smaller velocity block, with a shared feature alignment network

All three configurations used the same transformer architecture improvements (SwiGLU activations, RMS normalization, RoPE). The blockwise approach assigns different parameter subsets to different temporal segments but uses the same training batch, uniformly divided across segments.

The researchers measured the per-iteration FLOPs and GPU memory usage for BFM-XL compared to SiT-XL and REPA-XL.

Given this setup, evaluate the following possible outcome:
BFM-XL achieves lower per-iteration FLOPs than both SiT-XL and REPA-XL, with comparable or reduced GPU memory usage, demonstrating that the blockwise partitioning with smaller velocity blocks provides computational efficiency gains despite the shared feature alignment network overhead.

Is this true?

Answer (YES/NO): NO